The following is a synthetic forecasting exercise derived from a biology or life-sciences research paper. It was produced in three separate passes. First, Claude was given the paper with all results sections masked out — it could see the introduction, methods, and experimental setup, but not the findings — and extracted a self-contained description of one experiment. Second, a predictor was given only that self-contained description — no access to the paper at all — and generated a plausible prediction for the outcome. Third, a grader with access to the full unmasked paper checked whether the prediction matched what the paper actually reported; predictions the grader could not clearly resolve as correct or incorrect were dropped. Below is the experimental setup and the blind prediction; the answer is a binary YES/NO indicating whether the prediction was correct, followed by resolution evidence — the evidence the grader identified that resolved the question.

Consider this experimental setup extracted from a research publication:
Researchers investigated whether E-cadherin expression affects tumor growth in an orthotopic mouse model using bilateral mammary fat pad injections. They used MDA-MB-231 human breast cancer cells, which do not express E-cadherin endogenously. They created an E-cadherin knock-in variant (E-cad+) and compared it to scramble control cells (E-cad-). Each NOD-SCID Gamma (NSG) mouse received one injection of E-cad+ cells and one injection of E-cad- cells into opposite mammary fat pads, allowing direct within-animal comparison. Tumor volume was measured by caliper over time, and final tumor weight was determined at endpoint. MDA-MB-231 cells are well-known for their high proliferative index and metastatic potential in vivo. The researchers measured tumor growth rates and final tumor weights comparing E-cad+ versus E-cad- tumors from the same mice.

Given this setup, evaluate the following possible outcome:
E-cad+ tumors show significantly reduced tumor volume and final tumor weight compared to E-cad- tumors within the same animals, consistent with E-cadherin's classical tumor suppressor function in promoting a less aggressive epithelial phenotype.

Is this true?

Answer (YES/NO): NO